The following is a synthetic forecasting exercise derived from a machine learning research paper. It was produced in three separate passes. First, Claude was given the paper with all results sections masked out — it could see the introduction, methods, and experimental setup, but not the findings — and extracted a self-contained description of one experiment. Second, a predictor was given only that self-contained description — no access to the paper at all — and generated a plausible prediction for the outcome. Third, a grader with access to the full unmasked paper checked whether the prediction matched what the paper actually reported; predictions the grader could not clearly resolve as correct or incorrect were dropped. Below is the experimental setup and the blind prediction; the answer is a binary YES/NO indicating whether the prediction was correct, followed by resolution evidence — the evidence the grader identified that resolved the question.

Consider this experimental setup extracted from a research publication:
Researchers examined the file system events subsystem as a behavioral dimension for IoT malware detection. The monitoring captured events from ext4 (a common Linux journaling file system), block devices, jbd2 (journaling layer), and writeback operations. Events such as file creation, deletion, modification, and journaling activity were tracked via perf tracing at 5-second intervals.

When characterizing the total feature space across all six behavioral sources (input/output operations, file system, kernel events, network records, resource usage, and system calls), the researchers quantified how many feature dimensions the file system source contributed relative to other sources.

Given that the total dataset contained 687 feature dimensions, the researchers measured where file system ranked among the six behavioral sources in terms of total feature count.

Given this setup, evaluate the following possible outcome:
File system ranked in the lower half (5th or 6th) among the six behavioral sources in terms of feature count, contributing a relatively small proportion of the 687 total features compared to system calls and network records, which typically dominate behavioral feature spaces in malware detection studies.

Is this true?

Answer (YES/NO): NO